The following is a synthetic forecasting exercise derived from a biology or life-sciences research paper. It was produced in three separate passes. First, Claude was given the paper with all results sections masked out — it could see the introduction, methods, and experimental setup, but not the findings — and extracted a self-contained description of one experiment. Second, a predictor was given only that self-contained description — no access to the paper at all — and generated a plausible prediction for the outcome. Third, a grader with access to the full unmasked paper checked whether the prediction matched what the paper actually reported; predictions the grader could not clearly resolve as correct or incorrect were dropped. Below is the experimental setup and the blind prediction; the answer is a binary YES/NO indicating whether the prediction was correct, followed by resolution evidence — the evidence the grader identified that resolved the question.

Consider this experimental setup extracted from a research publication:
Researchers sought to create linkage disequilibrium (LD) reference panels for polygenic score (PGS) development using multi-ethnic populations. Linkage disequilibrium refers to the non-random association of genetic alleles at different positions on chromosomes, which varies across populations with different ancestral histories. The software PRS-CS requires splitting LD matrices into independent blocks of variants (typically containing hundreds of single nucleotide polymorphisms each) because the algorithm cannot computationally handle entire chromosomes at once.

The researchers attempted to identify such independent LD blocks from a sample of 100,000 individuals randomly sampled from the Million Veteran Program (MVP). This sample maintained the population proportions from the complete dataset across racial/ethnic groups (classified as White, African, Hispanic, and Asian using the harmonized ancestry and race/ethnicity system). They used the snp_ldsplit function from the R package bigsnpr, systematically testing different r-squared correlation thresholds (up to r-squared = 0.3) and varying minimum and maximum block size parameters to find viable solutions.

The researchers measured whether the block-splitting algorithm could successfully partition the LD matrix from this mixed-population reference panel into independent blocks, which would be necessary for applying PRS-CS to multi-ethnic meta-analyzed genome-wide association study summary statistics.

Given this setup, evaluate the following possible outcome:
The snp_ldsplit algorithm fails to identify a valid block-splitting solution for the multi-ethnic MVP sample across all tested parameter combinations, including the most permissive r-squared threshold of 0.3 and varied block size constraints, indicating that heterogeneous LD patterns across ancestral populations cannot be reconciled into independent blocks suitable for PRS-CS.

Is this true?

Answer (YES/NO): YES